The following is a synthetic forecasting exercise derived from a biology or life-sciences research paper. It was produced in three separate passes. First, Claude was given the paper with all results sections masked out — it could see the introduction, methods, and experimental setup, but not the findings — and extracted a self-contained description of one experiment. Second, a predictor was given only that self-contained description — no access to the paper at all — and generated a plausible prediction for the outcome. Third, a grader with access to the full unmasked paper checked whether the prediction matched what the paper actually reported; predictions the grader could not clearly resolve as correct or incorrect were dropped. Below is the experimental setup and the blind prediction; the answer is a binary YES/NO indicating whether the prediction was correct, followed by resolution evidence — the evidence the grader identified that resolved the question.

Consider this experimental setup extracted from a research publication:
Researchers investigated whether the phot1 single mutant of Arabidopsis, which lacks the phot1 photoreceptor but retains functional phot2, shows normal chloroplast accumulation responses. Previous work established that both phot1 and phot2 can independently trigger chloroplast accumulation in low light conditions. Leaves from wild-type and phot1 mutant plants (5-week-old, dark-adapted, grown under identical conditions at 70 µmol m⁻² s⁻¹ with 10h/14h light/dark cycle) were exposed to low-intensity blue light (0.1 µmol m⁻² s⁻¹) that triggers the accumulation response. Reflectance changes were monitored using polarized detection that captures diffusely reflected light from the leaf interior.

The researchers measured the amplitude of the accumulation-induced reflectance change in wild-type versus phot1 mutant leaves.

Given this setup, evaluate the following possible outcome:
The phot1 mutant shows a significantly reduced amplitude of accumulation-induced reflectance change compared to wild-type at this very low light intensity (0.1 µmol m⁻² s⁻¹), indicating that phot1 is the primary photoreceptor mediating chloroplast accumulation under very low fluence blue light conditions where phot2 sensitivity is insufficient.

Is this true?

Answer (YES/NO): NO